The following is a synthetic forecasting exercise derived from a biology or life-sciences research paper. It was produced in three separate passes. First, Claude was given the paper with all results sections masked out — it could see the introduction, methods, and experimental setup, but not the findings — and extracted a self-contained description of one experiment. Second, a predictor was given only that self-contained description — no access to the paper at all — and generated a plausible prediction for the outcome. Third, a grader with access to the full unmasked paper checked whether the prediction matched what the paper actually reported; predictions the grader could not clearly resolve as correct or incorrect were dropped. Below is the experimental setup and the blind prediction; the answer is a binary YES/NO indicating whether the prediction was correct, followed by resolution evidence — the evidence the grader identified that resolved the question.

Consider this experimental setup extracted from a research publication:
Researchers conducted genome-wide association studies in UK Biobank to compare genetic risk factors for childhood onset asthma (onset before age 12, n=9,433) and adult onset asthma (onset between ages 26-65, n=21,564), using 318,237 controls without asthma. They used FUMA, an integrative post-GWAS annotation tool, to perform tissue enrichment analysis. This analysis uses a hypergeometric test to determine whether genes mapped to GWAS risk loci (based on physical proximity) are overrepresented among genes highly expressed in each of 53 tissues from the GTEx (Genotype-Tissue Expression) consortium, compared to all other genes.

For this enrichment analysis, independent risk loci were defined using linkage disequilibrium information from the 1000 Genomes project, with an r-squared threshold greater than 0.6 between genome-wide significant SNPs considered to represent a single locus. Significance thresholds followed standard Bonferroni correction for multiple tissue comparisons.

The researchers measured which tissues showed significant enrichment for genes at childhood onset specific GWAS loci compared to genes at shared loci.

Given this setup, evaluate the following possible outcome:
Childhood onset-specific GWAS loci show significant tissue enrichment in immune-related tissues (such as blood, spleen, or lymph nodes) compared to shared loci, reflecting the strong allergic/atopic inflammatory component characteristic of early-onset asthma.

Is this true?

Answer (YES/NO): NO